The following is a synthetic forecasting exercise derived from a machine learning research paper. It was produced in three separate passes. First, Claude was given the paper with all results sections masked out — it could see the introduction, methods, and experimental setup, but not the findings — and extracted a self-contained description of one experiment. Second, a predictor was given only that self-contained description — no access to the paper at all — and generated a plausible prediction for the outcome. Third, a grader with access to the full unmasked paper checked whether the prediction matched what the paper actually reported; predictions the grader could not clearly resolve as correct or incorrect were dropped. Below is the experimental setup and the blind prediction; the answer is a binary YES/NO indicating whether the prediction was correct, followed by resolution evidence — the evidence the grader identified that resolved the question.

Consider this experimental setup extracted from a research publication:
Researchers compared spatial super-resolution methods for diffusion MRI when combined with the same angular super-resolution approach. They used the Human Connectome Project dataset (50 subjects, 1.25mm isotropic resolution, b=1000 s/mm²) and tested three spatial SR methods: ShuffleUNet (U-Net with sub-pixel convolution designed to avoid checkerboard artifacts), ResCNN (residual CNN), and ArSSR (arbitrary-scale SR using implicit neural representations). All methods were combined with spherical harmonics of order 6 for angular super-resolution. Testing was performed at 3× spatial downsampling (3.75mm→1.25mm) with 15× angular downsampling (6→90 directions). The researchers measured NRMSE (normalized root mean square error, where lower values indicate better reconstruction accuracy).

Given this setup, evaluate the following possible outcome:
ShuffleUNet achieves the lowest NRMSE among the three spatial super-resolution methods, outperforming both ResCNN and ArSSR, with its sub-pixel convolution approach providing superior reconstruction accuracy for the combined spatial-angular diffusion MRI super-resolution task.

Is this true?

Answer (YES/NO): YES